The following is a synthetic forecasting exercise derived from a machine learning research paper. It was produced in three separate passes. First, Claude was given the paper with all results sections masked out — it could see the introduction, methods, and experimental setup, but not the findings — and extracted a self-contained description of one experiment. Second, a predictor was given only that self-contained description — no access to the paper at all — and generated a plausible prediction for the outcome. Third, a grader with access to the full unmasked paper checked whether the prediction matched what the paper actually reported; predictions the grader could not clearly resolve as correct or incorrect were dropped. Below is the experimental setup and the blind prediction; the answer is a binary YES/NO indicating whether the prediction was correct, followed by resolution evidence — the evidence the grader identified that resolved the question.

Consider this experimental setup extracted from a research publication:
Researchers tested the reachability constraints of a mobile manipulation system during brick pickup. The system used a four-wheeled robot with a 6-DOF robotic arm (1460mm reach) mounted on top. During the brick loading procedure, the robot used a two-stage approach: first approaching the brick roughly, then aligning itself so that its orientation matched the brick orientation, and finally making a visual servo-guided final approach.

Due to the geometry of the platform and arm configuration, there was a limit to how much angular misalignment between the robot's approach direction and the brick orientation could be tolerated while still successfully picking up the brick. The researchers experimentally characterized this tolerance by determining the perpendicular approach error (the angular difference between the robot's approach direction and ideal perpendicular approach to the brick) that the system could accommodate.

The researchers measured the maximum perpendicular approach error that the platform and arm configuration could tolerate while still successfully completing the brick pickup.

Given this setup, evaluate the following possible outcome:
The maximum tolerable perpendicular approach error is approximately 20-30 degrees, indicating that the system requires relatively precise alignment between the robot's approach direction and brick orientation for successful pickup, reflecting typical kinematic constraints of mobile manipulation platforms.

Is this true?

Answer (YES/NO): YES